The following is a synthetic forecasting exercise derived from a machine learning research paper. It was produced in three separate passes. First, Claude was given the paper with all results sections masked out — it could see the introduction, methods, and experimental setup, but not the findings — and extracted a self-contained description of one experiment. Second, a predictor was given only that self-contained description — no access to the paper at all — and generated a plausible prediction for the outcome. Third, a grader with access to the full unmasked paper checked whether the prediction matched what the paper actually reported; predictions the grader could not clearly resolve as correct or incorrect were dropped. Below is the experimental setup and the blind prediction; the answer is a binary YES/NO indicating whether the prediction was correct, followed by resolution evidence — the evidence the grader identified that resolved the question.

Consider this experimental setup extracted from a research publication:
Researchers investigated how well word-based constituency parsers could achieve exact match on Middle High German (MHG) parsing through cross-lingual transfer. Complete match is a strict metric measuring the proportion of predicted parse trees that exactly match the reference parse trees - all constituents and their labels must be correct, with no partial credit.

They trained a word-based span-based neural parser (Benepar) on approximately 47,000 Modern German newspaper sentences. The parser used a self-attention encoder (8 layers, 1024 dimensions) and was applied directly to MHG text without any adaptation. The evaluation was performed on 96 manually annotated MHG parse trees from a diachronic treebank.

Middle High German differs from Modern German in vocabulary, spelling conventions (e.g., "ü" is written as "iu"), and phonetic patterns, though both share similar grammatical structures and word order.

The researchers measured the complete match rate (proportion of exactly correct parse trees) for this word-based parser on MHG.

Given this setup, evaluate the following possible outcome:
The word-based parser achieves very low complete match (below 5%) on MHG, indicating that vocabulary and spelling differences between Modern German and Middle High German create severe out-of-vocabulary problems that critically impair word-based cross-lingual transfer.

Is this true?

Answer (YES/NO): YES